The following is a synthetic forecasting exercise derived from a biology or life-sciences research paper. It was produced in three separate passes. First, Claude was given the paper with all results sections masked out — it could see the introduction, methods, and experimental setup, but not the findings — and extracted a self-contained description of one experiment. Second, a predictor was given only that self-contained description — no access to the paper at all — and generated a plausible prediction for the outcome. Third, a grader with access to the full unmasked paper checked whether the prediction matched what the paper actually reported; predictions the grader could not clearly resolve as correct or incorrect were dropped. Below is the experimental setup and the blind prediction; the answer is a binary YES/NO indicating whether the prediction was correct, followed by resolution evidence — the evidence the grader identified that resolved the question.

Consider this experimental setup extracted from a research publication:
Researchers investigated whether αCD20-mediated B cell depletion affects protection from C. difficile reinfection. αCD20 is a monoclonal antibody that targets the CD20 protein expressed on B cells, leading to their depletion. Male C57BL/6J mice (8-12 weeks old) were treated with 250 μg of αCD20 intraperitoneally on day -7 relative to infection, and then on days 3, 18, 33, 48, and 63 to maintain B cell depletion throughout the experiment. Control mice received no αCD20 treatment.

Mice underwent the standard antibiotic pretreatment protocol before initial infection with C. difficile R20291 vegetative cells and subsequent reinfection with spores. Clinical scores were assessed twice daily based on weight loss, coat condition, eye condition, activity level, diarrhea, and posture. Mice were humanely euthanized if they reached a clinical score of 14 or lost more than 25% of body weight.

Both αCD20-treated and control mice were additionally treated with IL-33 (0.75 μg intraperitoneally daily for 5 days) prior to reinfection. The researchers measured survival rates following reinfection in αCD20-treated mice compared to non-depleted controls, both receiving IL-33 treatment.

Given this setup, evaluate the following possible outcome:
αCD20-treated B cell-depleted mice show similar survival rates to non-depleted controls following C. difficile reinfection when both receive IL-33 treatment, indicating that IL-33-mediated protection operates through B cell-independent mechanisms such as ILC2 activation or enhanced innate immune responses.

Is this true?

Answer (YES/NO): NO